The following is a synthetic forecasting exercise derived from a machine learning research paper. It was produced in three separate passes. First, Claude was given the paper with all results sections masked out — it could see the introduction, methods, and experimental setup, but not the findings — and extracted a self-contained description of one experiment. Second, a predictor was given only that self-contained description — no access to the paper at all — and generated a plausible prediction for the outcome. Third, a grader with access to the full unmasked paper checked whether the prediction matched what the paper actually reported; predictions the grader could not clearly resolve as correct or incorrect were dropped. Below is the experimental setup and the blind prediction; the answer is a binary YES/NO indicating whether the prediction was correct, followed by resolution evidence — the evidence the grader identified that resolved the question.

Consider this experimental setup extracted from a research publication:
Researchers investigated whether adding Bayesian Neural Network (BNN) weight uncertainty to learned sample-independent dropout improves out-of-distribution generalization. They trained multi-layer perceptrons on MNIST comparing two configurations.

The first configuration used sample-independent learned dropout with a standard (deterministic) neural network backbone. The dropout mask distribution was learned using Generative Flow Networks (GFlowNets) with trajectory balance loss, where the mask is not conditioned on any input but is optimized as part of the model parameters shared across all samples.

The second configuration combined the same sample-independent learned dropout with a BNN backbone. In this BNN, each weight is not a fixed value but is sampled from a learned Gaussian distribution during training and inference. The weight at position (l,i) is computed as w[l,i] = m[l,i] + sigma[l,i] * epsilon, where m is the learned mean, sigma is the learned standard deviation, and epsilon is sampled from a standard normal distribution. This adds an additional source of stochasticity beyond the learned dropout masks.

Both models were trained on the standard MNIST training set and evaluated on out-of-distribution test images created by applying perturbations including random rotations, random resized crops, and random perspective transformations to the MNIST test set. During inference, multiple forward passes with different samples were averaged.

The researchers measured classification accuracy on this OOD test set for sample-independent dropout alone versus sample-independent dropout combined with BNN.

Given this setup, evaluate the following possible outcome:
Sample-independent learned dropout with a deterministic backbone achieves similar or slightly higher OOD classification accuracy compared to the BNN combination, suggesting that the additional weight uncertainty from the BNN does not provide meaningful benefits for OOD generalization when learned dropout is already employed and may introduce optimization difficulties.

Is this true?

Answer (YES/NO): NO